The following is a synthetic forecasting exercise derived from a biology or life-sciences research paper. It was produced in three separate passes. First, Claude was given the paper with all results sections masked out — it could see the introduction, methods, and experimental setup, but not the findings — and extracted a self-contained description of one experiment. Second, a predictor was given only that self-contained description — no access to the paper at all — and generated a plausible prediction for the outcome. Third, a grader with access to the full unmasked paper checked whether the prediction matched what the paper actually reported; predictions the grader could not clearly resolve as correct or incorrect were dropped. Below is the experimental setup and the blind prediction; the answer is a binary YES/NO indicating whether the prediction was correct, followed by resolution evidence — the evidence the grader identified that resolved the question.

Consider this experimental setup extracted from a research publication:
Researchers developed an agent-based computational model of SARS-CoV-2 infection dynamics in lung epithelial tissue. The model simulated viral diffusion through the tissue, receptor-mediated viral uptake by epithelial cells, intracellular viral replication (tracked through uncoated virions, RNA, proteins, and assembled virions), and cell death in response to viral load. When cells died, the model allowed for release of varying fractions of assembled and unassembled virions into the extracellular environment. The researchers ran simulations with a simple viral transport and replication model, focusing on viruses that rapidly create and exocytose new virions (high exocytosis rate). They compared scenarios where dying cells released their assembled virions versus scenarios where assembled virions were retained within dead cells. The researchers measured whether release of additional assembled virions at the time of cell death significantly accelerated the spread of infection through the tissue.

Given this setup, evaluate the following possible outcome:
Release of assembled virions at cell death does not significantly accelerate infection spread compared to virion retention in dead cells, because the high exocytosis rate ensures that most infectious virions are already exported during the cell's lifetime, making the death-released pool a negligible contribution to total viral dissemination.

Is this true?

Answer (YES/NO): YES